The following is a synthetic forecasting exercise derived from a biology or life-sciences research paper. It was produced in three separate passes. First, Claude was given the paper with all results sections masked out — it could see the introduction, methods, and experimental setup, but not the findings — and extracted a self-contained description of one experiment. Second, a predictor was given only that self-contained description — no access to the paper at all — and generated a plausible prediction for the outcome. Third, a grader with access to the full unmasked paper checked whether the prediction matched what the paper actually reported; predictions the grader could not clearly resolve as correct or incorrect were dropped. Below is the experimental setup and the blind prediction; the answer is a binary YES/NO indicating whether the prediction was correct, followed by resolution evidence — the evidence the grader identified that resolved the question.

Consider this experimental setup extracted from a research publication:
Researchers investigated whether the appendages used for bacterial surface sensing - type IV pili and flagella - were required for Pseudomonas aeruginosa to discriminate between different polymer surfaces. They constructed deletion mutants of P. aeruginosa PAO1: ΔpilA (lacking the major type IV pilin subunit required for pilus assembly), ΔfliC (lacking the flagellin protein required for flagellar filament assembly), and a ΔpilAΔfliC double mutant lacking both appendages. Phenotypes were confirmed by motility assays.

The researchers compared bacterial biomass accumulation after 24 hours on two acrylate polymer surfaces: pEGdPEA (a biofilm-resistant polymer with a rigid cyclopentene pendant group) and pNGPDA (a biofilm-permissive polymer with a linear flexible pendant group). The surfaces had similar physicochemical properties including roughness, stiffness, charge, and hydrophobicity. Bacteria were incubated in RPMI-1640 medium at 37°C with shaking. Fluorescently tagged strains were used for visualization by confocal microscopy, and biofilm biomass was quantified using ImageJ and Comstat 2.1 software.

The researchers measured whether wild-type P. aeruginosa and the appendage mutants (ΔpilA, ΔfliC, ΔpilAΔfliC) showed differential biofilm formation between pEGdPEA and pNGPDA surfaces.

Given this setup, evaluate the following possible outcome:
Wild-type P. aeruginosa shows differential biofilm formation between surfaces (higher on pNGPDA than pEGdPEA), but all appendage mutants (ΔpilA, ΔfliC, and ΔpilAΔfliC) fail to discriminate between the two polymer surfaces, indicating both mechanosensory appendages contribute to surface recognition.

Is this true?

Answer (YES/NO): NO